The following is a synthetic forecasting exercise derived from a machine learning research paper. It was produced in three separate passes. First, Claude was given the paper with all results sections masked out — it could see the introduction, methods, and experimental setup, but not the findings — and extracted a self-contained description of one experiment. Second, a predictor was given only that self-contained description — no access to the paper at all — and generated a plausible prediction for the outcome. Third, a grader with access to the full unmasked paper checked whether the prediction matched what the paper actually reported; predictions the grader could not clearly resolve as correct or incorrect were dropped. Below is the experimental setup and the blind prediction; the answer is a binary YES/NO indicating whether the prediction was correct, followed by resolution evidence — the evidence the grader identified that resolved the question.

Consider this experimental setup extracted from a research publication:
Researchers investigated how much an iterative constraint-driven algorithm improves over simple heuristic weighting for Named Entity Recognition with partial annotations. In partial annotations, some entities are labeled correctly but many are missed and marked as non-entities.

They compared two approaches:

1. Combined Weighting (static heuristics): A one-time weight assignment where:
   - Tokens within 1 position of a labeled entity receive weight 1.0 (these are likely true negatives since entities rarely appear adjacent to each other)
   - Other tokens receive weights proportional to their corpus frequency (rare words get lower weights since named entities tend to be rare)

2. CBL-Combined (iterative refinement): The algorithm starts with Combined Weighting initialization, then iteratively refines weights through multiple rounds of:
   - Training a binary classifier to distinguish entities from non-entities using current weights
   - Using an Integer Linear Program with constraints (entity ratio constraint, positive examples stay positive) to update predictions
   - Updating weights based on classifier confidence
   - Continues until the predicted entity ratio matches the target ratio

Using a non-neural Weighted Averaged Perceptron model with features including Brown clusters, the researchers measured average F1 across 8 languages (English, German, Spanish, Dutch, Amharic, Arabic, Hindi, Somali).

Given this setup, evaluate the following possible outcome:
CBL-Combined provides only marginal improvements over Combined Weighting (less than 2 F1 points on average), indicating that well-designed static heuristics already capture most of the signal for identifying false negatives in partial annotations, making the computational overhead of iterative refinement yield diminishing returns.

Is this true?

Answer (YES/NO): NO